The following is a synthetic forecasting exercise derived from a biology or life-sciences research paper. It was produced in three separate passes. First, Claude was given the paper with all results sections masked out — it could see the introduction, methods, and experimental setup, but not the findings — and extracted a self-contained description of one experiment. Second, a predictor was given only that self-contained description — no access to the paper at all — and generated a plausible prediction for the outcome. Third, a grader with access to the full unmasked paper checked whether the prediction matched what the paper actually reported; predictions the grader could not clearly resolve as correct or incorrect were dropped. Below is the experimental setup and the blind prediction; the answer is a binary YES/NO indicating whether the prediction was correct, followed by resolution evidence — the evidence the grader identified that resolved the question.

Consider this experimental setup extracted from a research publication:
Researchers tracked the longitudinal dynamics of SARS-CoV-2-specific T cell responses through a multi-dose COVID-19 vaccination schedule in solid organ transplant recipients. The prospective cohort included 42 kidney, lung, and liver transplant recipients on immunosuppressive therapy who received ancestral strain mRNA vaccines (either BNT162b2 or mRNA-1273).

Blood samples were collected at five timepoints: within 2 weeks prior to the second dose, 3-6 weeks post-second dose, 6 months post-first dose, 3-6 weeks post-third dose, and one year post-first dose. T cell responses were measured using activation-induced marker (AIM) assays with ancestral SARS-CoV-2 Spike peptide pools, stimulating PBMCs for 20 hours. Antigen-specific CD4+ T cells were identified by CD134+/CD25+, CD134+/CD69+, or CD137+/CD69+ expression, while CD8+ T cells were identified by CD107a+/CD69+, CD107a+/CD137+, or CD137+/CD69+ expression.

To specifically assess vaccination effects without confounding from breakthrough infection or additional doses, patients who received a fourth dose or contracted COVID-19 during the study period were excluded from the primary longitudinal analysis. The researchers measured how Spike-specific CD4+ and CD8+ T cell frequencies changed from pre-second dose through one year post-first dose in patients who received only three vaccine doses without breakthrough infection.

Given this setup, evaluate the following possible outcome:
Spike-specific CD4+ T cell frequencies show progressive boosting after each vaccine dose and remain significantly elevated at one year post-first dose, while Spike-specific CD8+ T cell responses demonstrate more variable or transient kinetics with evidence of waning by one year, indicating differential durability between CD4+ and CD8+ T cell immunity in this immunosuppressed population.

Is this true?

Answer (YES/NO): NO